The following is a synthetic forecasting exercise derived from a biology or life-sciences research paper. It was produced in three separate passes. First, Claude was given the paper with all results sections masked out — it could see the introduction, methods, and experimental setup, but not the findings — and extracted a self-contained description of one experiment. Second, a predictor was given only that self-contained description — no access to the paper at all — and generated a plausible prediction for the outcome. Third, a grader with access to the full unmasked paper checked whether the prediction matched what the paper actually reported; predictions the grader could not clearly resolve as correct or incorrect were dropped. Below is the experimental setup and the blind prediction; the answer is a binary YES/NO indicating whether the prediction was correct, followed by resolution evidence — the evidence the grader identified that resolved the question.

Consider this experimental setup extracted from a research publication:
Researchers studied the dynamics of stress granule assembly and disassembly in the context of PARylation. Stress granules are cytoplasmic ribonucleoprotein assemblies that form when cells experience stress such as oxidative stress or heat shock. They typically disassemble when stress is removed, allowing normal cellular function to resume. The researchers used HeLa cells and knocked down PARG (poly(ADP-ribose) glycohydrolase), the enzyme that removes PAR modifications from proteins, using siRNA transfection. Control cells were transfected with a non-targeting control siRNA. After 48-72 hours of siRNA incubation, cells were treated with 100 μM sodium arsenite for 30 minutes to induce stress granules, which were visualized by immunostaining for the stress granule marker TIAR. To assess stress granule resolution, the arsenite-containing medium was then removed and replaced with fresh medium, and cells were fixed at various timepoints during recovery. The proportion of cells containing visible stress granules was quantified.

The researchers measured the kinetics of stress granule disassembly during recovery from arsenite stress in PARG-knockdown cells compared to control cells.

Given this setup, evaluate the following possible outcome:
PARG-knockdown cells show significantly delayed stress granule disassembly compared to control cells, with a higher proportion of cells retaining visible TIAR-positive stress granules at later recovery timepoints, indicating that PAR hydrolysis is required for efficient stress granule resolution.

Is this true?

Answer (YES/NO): YES